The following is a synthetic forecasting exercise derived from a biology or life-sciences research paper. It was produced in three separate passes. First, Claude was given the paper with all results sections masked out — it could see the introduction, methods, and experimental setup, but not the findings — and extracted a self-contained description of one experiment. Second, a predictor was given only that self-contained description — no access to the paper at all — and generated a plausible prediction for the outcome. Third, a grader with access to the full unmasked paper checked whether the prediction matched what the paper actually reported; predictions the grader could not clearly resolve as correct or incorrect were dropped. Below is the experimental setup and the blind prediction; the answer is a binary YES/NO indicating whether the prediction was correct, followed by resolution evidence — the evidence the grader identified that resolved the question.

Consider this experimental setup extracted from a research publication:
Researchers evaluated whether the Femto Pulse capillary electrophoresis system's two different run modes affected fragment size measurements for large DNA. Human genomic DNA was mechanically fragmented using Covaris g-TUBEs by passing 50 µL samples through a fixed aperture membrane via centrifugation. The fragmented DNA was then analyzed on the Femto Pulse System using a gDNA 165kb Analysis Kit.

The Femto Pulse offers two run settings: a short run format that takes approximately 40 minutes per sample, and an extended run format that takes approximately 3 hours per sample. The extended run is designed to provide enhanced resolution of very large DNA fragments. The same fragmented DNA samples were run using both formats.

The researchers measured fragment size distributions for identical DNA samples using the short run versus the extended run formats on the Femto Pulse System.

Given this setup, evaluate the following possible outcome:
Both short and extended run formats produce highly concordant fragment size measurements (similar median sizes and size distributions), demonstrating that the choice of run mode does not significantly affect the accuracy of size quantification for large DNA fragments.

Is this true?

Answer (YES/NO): NO